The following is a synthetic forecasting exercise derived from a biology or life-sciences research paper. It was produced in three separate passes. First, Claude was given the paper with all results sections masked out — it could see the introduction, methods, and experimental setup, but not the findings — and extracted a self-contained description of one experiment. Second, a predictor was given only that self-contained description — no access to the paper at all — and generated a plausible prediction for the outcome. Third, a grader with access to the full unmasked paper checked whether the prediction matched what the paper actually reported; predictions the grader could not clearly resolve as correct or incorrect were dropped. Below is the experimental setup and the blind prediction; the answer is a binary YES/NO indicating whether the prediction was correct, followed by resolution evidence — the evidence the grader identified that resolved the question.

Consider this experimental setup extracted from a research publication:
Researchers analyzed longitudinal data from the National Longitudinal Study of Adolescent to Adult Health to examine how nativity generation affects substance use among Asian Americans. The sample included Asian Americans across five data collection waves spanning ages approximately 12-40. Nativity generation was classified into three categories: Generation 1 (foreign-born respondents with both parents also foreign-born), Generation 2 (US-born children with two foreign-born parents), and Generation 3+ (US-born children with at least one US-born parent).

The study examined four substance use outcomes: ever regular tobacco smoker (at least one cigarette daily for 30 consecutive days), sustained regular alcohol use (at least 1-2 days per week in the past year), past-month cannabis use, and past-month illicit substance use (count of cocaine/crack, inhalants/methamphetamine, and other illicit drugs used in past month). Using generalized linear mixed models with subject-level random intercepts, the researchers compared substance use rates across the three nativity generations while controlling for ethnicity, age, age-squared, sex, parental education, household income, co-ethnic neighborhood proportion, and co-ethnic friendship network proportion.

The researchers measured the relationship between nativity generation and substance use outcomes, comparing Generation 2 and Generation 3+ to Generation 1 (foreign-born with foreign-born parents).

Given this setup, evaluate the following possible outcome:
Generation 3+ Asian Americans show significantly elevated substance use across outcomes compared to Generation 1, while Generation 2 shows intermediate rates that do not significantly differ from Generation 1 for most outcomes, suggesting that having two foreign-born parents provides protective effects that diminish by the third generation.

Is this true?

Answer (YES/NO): NO